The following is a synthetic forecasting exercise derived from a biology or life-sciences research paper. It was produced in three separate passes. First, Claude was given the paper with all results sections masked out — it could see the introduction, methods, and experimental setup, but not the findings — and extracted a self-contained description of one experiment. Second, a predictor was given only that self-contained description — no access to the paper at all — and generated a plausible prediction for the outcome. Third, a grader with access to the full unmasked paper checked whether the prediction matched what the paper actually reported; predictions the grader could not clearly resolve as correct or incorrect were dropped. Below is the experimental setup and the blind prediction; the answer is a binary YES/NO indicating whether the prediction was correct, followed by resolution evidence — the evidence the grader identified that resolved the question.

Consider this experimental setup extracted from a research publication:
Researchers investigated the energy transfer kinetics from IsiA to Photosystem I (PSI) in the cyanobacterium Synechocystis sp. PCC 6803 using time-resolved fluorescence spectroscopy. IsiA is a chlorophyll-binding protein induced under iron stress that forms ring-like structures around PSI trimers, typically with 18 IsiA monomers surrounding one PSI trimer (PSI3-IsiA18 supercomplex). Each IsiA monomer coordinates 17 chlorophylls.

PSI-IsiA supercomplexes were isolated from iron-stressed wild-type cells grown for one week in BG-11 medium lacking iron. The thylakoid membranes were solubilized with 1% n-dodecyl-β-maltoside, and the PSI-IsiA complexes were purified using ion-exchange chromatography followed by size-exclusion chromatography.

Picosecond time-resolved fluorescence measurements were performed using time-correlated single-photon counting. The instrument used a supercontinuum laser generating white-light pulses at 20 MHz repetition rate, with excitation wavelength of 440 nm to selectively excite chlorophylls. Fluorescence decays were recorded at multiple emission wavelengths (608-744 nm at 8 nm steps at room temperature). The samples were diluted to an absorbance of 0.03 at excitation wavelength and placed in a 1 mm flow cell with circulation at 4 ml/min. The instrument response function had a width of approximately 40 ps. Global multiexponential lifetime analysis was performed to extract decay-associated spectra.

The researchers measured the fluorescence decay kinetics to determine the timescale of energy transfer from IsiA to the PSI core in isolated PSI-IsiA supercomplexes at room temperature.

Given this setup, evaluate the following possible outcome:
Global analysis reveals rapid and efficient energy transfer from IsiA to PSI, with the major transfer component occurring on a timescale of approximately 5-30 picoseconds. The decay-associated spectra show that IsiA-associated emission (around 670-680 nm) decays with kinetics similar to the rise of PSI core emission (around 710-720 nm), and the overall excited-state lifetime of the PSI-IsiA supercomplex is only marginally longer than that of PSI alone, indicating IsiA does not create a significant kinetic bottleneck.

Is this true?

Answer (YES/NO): NO